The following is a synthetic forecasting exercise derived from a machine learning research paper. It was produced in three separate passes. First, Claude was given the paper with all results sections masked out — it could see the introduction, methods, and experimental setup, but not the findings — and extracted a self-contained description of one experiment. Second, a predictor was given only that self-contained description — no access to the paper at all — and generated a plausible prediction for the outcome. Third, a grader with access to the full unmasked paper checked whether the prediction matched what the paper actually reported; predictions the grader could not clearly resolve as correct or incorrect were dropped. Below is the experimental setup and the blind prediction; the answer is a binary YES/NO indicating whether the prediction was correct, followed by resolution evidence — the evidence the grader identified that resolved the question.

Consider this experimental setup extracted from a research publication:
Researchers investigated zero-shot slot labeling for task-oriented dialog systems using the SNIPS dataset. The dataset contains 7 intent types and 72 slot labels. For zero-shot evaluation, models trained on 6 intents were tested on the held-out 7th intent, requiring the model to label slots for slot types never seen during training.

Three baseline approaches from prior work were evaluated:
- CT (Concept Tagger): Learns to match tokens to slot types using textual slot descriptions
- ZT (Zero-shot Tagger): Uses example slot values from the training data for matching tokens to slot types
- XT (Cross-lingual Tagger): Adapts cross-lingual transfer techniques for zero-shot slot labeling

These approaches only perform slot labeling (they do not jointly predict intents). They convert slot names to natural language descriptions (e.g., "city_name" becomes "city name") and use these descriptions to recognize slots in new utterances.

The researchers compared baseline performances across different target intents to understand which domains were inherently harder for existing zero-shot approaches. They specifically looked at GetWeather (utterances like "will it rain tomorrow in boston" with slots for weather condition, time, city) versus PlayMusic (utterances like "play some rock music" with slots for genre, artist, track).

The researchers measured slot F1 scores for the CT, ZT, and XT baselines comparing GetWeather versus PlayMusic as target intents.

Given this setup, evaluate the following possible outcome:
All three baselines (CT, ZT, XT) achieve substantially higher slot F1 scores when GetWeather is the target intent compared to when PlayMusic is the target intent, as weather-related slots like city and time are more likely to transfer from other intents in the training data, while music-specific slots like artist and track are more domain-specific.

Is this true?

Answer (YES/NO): YES